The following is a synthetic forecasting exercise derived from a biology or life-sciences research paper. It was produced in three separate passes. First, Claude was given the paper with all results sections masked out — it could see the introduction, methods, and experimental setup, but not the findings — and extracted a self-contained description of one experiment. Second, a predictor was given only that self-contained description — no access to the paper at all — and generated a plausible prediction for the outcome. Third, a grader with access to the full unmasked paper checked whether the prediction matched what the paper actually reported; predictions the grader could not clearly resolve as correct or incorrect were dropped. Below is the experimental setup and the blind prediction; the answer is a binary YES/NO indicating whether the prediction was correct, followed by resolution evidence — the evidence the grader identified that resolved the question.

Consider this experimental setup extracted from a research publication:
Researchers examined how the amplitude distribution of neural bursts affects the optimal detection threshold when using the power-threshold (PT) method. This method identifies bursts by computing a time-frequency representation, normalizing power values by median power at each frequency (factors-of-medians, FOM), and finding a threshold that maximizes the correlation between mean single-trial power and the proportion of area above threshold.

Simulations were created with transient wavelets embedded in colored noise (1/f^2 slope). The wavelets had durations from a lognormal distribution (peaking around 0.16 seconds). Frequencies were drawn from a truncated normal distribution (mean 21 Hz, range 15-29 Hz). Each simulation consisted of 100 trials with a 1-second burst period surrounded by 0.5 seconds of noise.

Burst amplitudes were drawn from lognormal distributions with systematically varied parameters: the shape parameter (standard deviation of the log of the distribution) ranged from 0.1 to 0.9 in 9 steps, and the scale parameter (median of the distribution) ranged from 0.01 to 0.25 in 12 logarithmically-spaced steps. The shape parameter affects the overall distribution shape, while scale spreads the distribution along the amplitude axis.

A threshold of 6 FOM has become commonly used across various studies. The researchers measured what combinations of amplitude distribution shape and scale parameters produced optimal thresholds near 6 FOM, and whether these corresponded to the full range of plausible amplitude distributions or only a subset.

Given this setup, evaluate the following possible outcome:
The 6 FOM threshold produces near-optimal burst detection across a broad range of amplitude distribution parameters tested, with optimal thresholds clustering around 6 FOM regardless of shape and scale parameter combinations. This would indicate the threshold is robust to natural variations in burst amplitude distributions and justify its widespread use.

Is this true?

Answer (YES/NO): NO